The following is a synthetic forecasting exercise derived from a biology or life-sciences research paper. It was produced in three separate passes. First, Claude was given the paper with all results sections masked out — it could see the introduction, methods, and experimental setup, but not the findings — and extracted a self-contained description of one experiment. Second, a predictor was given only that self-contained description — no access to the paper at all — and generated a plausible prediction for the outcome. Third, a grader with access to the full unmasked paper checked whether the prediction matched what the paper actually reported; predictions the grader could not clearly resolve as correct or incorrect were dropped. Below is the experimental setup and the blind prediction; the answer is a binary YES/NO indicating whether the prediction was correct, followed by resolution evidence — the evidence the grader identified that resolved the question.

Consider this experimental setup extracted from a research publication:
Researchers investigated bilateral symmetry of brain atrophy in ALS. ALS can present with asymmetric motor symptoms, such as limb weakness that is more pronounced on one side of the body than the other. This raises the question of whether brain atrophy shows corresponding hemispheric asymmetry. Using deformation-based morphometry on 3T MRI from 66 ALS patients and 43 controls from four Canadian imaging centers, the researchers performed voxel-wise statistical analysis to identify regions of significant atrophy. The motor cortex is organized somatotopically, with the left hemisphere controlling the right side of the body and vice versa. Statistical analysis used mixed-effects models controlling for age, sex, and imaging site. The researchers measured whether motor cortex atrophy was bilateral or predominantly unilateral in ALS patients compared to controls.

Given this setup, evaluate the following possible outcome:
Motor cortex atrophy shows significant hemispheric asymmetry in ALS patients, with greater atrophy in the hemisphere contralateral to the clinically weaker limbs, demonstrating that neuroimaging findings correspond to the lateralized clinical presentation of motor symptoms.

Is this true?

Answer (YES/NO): NO